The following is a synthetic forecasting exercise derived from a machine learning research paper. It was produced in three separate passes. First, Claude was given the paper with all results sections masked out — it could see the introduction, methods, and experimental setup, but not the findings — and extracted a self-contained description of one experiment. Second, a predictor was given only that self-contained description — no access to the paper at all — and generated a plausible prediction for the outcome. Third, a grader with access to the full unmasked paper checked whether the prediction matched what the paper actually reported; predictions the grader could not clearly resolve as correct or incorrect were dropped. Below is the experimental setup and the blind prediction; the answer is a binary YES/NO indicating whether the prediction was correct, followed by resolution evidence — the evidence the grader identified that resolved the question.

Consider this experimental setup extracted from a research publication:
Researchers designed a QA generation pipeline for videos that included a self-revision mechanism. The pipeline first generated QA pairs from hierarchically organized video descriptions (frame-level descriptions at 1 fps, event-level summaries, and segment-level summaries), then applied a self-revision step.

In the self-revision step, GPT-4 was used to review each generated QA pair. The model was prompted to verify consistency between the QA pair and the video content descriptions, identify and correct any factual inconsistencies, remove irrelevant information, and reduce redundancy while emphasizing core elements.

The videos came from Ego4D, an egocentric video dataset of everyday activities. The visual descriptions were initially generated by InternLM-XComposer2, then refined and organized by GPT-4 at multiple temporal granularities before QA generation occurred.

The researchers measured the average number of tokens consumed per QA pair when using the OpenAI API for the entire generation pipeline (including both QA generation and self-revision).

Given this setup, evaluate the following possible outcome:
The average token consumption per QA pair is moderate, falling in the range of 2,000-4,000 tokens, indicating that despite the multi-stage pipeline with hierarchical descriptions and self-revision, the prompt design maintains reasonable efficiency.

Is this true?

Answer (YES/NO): NO